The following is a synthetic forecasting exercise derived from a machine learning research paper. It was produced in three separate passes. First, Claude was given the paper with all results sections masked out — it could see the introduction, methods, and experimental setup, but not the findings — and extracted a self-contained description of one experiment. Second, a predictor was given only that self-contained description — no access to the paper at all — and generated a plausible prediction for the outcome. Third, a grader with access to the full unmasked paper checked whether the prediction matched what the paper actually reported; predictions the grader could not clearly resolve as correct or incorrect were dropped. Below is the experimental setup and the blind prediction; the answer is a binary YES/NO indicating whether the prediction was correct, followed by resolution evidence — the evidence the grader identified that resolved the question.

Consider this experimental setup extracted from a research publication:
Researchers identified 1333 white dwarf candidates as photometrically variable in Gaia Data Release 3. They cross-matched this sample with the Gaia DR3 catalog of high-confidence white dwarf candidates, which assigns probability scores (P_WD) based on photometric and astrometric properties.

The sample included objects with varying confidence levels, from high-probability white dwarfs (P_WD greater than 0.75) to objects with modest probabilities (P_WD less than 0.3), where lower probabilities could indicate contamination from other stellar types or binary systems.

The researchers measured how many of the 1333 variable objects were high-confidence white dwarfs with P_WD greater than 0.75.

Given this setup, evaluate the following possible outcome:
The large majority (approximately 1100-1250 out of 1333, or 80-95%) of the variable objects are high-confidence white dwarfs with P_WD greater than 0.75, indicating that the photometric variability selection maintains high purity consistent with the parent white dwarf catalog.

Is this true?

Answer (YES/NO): YES